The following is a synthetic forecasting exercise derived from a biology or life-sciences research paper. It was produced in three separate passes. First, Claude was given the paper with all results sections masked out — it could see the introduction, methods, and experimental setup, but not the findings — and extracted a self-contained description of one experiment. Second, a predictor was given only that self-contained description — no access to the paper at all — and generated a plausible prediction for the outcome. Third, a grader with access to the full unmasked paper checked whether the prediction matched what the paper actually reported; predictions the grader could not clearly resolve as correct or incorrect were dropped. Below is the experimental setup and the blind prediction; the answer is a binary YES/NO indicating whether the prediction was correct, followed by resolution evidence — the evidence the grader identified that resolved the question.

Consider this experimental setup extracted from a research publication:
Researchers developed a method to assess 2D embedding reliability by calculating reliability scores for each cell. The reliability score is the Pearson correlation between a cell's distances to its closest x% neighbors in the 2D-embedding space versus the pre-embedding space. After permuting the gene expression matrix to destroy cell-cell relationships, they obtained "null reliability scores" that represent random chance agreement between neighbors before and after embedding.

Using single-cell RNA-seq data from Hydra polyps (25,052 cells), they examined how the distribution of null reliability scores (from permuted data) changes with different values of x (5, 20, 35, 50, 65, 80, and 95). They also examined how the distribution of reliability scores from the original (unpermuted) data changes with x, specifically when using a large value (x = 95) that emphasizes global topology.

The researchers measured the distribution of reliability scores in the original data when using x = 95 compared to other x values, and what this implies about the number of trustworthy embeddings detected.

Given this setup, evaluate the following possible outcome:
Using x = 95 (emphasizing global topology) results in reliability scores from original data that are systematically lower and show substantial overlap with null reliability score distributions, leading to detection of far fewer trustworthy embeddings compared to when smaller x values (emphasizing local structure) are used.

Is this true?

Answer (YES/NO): NO